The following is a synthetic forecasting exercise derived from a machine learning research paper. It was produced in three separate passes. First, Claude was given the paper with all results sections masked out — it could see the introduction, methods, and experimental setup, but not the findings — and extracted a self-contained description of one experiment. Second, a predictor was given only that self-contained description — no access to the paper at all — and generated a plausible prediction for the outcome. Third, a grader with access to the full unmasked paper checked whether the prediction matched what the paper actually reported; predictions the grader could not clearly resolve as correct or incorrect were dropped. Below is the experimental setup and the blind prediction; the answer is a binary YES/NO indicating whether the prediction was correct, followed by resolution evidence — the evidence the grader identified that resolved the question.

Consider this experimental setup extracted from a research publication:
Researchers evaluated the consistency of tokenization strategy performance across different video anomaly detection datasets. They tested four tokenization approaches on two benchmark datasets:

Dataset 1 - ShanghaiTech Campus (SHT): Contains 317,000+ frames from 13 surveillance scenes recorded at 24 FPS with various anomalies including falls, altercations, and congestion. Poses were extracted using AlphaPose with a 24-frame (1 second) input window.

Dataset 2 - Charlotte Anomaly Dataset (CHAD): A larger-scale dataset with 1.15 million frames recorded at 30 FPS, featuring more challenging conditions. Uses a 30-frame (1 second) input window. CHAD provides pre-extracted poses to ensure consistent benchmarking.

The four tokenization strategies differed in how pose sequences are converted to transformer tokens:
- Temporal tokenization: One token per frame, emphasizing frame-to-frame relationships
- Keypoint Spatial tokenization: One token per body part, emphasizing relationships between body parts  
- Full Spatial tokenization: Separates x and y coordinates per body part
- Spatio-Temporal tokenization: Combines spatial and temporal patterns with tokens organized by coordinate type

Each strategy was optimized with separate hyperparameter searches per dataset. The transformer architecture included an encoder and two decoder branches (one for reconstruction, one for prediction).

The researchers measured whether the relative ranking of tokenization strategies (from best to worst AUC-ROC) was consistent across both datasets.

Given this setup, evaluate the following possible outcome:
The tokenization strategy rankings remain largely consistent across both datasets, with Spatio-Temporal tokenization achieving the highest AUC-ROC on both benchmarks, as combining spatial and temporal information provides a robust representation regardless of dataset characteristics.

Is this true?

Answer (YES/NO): NO